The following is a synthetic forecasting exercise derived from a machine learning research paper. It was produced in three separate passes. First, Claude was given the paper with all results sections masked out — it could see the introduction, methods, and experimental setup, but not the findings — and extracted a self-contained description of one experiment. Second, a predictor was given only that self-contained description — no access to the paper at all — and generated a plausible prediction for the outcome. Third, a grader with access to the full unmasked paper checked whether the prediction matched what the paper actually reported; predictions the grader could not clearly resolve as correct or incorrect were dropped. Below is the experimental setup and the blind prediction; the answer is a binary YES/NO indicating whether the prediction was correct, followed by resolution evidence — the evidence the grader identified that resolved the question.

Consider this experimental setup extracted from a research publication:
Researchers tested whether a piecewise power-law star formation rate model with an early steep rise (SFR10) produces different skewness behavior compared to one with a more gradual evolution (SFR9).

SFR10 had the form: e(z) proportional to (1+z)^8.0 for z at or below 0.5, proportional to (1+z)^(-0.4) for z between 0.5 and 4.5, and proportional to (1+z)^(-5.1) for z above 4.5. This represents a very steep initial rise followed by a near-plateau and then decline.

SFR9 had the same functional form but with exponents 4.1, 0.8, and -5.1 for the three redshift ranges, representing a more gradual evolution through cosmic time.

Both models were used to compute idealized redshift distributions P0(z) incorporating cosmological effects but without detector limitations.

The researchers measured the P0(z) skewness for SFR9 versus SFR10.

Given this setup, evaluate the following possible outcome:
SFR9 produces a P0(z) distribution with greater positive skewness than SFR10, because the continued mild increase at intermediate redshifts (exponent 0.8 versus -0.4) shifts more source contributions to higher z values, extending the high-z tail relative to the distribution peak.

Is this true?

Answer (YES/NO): NO